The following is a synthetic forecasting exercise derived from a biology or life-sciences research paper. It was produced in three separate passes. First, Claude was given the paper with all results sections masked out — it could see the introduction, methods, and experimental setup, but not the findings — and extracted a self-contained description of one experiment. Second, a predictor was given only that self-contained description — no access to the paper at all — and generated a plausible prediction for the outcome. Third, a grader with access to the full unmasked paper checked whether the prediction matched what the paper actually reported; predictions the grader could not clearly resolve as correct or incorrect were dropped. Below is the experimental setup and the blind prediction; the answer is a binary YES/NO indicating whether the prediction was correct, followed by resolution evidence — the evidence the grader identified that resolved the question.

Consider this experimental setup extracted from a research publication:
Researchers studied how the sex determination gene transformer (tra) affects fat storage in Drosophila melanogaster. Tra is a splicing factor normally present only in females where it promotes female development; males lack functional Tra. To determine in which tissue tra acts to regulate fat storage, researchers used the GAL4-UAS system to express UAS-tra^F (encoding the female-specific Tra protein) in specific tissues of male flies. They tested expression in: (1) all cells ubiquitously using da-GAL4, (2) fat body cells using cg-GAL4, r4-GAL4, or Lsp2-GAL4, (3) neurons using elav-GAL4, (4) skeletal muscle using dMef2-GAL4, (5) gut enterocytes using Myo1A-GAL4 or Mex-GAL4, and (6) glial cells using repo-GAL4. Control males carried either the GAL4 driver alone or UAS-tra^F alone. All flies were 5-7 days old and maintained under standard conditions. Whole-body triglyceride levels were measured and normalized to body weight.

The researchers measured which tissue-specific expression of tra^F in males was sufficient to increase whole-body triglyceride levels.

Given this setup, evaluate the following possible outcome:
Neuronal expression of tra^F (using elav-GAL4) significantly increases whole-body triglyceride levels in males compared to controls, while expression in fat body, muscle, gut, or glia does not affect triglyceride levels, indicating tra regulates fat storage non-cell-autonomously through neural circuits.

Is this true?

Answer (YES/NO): YES